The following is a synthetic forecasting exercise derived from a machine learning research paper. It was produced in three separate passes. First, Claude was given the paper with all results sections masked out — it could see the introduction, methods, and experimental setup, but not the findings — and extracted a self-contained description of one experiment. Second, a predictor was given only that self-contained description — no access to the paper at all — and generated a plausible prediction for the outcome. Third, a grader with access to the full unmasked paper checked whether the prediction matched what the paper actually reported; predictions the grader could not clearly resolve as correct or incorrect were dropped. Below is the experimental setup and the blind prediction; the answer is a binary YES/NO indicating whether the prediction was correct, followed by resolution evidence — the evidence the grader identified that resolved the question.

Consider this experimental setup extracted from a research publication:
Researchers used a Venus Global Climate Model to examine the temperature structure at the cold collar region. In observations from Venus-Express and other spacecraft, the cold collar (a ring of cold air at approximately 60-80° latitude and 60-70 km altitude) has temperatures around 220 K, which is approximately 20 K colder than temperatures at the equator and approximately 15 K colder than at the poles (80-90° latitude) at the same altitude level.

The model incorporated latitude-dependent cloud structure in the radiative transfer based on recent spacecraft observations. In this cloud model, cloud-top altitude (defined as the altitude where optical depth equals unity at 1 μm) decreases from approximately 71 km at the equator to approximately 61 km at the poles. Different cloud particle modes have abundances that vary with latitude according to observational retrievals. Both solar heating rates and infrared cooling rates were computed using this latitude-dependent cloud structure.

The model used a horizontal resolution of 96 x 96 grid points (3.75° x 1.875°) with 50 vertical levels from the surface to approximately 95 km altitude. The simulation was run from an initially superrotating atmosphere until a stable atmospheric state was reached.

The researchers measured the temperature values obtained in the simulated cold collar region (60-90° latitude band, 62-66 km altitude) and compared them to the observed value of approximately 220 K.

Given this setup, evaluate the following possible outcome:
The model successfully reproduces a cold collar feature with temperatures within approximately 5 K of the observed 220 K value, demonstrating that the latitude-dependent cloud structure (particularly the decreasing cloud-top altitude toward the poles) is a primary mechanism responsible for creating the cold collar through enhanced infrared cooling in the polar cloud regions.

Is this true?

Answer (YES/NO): YES